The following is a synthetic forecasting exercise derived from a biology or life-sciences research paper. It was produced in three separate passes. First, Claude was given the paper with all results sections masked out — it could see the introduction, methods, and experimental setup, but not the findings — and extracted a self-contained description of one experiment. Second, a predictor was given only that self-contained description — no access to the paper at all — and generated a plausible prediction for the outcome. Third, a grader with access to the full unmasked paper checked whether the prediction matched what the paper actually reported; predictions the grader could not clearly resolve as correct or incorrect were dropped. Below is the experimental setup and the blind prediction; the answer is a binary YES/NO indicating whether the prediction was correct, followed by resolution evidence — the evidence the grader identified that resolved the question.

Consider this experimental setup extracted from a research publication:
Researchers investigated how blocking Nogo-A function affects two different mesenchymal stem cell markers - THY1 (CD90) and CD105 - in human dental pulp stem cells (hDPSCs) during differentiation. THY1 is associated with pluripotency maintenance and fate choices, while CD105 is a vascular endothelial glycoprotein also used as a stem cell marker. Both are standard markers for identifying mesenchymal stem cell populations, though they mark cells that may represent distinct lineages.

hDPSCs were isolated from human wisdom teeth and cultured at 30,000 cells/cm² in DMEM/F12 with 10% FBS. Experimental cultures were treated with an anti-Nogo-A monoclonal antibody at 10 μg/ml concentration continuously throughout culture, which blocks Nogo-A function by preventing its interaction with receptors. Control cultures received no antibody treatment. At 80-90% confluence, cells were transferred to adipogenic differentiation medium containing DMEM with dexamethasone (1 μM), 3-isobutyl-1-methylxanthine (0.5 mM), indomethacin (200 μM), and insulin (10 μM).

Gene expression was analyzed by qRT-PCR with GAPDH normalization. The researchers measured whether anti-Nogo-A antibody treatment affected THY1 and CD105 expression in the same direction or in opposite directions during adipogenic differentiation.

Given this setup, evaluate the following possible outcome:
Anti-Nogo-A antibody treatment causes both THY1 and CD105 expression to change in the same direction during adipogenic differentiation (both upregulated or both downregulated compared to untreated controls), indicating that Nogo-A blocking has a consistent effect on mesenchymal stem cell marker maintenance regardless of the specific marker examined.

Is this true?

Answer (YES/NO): NO